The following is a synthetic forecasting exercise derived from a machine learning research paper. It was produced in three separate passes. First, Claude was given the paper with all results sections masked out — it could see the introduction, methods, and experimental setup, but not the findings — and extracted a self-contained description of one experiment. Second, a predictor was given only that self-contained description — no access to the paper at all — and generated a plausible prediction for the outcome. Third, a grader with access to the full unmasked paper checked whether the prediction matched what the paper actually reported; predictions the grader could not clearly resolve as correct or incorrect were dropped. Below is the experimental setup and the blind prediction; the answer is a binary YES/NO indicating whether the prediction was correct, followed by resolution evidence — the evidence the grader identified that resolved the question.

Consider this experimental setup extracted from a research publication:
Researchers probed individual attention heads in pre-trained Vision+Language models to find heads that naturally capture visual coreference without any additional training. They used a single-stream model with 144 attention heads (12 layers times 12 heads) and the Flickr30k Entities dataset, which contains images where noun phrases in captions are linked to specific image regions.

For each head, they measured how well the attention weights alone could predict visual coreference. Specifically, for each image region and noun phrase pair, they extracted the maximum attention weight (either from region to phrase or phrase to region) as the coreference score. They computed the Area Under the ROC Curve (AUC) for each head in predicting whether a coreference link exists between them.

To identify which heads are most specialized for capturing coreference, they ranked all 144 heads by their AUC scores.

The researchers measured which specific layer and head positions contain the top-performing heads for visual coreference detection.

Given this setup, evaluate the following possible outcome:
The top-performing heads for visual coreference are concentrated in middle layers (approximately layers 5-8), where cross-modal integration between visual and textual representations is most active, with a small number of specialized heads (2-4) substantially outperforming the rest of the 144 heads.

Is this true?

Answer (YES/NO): NO